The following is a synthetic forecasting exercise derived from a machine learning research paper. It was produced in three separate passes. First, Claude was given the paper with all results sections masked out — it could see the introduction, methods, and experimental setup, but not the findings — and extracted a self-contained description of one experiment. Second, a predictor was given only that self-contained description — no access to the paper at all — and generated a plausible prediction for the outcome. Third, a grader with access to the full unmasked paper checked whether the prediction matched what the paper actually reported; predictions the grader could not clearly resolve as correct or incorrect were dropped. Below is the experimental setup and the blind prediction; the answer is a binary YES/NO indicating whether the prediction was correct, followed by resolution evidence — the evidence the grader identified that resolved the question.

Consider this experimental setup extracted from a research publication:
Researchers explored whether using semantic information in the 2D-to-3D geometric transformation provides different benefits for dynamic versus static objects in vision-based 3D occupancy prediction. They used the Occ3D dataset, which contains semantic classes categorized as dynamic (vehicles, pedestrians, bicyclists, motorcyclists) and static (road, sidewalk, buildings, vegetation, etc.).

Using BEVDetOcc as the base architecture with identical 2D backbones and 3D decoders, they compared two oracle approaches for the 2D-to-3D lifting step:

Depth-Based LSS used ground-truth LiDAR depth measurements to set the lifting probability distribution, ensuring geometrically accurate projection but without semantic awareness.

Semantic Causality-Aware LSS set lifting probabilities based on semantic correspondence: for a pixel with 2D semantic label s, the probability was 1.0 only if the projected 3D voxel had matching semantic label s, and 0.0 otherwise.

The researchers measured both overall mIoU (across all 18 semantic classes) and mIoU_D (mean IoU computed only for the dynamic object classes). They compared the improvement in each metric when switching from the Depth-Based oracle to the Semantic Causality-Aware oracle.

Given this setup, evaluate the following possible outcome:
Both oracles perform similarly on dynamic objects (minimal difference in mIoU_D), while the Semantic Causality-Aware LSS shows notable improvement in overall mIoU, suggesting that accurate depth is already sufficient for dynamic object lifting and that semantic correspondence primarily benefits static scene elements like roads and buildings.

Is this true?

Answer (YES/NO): NO